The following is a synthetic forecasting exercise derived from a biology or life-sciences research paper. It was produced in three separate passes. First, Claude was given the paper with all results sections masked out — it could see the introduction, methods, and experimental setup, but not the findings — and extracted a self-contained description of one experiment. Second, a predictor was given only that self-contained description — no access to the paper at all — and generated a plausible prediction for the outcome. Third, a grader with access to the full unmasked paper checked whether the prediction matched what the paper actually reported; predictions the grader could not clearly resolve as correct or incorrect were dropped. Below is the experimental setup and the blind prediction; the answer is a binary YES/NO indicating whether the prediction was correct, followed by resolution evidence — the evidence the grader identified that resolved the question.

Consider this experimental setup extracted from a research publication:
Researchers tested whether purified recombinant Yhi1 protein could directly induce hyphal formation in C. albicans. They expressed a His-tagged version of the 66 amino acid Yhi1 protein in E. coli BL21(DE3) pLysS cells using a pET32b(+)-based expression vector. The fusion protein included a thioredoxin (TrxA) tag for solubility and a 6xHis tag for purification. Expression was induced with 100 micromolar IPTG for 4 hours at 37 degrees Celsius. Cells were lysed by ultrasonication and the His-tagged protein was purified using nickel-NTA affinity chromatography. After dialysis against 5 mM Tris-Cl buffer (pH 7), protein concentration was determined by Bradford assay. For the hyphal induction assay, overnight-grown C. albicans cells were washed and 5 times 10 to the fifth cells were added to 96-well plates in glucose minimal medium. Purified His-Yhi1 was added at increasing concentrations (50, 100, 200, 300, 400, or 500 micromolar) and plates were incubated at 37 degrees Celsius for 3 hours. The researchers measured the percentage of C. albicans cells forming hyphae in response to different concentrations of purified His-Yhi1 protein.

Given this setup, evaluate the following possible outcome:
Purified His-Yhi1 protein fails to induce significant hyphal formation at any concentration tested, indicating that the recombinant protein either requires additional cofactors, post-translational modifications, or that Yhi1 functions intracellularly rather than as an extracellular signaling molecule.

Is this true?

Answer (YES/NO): NO